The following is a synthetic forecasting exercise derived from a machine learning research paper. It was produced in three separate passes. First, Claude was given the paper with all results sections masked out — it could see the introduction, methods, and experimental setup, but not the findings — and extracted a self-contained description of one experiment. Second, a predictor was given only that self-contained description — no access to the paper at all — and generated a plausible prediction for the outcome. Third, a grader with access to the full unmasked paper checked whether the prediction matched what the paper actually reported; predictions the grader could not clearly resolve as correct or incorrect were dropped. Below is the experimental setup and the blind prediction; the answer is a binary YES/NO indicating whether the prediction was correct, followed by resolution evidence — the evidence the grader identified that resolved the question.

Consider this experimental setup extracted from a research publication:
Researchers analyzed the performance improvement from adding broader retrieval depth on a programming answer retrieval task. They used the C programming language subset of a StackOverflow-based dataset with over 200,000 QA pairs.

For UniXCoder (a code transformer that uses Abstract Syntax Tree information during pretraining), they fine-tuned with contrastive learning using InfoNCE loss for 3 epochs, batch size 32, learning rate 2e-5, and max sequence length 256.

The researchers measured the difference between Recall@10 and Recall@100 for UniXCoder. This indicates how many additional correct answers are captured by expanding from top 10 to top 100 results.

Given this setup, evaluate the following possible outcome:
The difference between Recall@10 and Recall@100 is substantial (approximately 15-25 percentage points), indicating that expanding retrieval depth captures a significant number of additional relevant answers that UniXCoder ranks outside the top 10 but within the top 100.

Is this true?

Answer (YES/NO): NO